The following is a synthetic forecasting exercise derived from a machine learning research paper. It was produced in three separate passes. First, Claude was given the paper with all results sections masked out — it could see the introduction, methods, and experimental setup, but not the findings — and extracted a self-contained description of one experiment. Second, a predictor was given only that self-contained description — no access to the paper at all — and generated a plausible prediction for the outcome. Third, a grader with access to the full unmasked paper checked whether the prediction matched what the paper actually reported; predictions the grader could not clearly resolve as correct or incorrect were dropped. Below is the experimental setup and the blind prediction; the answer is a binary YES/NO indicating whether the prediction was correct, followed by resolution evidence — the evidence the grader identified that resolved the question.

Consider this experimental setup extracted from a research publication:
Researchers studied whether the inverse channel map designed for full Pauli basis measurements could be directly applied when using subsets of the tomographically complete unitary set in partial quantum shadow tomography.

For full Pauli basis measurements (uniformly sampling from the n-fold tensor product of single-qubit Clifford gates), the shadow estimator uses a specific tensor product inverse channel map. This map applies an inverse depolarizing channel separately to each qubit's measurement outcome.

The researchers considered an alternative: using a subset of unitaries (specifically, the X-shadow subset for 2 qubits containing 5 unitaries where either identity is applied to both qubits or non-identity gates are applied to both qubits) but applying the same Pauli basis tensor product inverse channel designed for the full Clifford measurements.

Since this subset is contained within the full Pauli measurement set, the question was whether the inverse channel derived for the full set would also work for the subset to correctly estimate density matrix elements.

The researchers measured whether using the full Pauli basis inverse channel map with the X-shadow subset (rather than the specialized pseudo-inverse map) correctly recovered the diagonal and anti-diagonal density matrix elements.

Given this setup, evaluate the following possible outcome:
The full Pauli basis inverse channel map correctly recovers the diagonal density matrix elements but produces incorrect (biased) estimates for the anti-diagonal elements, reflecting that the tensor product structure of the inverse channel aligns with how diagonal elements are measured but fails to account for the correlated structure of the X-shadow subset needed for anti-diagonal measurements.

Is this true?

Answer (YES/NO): NO